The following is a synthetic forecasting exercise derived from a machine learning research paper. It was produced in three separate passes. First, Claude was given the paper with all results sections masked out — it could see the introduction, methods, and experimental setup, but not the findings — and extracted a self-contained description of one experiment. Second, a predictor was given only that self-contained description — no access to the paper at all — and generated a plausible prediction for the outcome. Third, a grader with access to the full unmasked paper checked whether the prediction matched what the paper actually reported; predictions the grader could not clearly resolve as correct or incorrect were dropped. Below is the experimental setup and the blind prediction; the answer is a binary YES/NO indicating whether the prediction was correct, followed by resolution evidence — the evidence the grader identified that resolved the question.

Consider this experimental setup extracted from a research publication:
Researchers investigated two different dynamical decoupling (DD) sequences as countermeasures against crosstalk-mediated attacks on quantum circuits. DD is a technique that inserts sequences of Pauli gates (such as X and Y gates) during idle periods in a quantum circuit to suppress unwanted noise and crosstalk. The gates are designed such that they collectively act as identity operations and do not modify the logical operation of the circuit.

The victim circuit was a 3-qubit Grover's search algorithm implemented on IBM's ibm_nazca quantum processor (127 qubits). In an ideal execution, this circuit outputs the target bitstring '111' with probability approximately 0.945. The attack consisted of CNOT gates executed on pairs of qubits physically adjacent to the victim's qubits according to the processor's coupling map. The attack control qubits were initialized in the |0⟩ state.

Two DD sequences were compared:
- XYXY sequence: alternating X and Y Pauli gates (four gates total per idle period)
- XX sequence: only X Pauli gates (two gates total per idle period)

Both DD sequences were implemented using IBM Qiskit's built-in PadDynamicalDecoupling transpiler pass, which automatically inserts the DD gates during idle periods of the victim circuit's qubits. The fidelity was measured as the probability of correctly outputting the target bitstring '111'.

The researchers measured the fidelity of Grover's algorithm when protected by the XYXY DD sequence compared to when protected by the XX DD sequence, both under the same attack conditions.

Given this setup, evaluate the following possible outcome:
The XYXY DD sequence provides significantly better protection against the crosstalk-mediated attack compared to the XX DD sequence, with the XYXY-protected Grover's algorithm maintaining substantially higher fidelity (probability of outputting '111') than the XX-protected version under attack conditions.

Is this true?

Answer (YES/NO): NO